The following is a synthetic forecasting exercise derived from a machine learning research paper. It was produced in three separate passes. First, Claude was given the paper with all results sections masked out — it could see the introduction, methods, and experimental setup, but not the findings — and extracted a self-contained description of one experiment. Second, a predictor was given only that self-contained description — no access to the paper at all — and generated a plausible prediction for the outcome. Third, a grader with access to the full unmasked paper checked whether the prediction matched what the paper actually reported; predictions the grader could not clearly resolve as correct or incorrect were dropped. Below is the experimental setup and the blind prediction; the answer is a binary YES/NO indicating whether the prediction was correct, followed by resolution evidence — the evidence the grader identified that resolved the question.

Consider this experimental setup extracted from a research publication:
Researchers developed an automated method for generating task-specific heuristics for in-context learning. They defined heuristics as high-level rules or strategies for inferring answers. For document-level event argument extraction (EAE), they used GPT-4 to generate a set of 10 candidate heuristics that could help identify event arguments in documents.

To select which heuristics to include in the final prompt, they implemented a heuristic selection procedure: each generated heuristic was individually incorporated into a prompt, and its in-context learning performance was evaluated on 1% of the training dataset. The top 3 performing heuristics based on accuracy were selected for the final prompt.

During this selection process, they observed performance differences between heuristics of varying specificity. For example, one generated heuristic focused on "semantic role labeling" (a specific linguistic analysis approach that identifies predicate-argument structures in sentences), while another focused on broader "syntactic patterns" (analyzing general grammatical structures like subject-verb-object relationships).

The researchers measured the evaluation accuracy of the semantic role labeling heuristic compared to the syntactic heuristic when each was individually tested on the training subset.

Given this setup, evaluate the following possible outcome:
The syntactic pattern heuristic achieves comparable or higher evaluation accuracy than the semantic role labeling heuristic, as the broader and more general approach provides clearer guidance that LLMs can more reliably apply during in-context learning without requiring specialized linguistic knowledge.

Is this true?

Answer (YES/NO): YES